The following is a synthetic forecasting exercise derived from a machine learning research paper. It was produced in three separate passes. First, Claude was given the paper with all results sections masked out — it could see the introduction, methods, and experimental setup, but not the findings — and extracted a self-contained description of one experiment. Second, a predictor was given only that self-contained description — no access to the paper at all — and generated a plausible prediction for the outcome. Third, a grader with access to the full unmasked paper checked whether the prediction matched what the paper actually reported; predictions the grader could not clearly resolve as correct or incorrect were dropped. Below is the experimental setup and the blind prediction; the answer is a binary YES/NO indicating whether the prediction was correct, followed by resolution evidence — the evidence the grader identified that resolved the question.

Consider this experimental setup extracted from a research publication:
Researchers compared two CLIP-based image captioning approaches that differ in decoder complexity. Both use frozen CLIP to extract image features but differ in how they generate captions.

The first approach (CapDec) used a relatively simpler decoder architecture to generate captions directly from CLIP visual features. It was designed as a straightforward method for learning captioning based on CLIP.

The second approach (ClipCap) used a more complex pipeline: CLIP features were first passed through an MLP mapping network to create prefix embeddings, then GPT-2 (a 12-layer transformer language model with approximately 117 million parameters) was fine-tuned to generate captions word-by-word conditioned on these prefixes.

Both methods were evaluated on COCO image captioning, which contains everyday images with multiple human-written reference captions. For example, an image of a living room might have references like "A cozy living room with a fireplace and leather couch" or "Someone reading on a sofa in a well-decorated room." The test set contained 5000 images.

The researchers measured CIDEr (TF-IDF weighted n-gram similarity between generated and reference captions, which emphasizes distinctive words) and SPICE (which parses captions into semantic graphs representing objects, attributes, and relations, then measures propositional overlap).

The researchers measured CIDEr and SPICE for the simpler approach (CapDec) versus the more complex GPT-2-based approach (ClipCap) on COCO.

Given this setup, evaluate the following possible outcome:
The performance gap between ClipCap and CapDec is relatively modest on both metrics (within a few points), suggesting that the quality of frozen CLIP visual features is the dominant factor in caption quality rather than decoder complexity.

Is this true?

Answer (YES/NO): NO